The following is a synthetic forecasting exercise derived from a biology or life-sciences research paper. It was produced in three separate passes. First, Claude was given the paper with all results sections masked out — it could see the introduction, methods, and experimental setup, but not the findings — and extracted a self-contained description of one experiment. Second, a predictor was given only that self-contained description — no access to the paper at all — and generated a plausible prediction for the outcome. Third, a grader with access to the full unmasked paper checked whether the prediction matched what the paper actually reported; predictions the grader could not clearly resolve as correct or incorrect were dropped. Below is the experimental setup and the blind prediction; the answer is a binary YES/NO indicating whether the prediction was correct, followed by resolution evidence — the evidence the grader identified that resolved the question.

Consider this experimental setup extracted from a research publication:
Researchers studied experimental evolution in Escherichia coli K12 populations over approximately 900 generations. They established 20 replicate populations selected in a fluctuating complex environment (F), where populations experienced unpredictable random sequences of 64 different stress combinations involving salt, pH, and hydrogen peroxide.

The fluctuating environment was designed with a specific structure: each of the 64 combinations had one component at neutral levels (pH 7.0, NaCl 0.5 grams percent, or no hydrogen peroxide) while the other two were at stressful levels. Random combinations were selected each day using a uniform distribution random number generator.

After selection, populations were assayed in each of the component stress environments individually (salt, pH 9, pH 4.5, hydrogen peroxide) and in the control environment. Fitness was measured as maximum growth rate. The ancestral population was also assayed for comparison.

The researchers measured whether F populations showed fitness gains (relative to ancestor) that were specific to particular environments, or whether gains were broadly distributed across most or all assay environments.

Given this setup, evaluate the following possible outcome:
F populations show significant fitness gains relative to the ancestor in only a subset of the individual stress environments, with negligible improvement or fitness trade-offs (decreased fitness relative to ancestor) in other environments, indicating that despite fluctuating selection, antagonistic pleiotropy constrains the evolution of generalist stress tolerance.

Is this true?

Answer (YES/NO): NO